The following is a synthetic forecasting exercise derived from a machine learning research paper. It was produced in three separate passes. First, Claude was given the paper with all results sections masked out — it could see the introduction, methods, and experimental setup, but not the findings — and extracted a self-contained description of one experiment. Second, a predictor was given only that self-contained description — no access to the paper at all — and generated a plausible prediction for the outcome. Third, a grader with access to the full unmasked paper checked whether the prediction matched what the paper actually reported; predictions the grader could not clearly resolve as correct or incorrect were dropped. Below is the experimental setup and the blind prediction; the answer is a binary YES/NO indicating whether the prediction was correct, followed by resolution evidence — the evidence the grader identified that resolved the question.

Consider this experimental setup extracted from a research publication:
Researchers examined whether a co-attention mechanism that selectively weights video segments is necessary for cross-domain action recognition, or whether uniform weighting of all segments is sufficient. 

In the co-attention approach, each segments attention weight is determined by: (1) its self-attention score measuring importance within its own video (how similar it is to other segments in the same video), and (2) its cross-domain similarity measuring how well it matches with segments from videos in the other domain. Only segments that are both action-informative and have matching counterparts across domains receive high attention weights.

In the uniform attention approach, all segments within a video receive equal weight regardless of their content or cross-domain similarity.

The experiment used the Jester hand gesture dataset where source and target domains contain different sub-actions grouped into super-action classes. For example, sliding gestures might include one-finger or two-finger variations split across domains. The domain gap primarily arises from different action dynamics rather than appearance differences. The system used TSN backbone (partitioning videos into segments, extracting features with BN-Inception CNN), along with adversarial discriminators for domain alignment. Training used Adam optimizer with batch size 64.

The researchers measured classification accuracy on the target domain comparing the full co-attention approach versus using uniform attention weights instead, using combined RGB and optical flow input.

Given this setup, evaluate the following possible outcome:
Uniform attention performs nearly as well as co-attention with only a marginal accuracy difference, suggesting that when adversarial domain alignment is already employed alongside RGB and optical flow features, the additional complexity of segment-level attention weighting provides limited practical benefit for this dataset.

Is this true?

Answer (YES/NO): NO